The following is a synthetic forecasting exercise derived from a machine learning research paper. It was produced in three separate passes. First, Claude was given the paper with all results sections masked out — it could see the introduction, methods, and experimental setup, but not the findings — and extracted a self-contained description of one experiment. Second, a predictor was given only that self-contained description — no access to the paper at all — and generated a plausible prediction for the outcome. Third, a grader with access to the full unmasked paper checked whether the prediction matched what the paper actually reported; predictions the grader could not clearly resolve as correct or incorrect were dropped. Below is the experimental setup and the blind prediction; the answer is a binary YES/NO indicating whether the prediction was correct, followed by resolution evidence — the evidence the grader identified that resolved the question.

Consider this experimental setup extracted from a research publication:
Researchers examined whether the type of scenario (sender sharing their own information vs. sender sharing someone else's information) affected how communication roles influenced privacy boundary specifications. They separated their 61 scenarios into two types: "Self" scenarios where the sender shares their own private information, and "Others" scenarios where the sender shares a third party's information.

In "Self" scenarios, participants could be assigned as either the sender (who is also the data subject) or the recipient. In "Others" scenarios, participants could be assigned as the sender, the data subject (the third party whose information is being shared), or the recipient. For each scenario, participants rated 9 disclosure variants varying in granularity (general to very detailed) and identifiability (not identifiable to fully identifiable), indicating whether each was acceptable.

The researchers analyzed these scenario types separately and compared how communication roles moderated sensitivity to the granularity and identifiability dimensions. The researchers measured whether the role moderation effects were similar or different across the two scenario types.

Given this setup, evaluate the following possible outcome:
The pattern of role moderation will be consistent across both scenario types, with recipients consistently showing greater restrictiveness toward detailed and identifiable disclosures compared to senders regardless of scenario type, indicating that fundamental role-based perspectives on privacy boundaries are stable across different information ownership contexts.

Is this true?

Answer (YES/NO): NO